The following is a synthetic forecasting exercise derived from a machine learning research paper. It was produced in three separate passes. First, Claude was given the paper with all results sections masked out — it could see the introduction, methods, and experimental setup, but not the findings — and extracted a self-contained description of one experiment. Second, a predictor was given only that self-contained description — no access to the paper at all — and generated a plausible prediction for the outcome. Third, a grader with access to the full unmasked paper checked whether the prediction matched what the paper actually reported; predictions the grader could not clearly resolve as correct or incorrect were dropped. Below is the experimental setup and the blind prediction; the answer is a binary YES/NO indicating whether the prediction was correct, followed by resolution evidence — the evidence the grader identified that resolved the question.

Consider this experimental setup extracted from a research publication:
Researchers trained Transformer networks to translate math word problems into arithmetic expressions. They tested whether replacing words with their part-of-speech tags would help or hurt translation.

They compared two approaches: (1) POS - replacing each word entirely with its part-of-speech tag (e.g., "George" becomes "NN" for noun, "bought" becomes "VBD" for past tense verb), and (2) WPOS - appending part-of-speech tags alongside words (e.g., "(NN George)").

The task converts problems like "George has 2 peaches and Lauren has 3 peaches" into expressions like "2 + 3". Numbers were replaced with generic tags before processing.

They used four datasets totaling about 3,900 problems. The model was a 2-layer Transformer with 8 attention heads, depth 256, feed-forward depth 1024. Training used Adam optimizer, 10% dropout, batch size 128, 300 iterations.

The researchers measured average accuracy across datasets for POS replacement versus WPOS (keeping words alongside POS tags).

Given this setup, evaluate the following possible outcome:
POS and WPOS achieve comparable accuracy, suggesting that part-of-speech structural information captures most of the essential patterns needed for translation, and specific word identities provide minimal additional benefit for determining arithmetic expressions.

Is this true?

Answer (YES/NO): NO